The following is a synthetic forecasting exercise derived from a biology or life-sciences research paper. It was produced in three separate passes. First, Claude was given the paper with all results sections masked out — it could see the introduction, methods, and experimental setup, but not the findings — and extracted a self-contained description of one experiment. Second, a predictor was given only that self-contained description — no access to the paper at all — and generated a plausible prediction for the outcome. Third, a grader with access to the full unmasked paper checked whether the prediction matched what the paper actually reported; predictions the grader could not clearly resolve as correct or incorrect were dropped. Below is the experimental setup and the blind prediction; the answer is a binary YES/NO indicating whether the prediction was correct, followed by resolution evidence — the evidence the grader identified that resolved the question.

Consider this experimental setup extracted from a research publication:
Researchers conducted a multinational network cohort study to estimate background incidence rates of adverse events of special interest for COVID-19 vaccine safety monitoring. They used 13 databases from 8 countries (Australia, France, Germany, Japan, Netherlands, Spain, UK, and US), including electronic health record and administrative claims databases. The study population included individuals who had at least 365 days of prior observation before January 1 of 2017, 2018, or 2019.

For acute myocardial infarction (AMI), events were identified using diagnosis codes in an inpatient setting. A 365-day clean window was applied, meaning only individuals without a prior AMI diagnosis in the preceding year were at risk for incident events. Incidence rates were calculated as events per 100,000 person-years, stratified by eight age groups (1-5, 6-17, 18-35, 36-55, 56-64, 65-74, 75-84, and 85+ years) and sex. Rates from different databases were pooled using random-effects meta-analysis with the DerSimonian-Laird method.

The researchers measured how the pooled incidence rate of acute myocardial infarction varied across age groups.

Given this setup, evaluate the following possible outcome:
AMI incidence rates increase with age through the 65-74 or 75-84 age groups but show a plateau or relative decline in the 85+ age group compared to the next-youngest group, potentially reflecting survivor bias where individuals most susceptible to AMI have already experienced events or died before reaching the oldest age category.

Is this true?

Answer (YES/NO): NO